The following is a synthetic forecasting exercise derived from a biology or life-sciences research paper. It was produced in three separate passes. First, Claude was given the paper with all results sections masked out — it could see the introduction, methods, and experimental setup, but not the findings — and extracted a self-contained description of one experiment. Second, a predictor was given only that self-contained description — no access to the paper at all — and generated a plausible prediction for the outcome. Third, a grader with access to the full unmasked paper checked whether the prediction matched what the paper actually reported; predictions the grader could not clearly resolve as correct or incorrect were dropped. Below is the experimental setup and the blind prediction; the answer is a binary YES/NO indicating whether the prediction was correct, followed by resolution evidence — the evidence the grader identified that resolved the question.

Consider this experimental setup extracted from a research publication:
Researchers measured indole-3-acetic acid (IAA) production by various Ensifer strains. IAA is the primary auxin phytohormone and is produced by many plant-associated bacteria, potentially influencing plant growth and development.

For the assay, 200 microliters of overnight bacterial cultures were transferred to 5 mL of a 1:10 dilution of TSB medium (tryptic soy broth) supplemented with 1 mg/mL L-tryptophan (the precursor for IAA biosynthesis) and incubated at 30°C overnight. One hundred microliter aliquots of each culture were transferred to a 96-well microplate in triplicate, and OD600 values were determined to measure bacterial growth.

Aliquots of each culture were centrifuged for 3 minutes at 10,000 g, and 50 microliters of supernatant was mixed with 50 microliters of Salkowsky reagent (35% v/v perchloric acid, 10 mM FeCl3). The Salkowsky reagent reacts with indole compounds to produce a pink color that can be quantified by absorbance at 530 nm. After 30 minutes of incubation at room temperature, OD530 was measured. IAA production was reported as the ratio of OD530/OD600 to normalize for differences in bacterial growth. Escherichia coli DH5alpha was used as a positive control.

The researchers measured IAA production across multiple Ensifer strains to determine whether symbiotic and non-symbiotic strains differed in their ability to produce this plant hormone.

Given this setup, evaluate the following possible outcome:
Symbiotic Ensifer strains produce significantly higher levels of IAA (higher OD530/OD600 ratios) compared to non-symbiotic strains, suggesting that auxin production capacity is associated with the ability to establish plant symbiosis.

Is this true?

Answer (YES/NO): NO